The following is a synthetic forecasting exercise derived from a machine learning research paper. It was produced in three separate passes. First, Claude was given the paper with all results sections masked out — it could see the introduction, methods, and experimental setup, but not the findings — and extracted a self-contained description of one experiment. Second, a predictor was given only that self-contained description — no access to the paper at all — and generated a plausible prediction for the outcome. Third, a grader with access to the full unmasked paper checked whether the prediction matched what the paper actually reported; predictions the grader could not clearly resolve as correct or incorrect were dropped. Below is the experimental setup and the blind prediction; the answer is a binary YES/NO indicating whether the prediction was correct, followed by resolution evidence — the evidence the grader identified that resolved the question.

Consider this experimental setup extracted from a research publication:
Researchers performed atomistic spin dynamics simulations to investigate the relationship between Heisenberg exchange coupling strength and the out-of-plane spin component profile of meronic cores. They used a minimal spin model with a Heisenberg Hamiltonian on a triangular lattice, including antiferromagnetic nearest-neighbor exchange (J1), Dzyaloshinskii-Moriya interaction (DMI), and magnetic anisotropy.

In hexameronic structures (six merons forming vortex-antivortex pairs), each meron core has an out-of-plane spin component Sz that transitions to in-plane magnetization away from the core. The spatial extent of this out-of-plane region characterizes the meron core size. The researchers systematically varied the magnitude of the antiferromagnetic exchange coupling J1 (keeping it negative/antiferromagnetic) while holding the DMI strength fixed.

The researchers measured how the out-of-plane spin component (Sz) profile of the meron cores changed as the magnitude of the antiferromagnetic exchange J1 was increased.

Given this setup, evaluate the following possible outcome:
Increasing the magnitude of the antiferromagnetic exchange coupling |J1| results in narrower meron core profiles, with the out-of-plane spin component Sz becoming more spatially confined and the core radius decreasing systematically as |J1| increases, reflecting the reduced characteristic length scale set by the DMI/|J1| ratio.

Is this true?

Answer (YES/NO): NO